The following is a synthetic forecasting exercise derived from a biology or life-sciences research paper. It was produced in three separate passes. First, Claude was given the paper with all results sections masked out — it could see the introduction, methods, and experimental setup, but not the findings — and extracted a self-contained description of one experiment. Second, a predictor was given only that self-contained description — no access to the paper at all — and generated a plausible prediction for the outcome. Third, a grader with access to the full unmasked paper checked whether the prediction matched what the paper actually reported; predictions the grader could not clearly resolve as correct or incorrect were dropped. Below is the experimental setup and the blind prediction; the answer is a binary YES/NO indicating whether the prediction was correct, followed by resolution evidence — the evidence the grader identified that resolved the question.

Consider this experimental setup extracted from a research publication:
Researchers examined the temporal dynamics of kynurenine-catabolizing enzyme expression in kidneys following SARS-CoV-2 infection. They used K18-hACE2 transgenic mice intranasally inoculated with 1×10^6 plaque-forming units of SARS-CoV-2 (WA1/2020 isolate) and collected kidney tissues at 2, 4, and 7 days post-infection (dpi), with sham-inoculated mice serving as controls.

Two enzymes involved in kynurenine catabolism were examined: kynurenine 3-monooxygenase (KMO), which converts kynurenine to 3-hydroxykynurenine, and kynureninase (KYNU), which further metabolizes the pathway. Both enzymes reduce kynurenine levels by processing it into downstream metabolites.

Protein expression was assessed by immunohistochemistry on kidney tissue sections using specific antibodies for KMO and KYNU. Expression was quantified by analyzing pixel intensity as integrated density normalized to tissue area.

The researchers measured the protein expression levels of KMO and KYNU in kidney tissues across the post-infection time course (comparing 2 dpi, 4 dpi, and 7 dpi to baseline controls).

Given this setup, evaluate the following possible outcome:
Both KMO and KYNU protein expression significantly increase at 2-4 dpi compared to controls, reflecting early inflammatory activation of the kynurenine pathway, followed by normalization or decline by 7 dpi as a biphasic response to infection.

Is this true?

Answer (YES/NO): NO